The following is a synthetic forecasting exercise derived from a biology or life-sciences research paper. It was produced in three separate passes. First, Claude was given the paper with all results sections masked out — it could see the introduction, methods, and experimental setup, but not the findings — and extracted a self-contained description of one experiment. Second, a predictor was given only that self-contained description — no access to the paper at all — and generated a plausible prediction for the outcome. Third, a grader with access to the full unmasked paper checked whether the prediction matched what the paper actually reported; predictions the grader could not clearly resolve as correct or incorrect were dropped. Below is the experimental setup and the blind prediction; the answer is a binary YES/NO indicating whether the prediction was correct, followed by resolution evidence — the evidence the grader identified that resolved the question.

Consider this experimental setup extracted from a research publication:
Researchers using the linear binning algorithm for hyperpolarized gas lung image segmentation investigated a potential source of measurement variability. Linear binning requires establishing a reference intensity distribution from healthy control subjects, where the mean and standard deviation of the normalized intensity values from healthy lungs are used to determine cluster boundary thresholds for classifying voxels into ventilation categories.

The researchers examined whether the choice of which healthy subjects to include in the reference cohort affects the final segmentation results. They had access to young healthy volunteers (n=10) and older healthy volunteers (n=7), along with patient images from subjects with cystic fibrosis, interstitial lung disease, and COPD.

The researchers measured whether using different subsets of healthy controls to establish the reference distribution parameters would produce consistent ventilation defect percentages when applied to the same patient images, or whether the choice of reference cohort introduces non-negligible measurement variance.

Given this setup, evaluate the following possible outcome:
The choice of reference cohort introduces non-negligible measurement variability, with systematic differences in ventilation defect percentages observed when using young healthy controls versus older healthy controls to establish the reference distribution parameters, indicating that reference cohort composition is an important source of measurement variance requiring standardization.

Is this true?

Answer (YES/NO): NO